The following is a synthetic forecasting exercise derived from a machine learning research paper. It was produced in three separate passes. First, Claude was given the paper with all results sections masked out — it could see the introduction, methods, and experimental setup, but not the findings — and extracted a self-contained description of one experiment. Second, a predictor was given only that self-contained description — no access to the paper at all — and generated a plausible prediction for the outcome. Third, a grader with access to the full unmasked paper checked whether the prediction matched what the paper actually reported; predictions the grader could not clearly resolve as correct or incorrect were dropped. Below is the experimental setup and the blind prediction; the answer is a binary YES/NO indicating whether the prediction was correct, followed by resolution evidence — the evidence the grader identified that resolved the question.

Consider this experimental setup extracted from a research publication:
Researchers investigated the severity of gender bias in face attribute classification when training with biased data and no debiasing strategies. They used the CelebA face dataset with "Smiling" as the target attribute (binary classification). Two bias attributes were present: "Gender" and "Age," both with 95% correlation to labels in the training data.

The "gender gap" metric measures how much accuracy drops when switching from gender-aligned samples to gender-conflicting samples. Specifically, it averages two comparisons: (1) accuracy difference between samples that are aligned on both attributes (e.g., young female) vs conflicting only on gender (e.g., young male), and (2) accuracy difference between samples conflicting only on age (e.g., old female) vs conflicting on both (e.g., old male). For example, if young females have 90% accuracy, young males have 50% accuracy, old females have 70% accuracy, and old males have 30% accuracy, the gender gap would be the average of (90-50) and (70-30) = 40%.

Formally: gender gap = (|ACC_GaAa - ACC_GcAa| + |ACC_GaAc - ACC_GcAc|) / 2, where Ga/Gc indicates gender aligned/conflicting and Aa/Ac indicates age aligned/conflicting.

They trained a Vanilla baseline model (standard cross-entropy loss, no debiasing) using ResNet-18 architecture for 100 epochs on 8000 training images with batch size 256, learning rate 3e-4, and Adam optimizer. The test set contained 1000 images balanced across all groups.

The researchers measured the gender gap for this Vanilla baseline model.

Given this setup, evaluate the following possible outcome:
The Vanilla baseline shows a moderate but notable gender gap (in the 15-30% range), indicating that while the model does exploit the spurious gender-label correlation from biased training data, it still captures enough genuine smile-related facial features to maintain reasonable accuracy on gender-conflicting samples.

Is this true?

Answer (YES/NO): NO